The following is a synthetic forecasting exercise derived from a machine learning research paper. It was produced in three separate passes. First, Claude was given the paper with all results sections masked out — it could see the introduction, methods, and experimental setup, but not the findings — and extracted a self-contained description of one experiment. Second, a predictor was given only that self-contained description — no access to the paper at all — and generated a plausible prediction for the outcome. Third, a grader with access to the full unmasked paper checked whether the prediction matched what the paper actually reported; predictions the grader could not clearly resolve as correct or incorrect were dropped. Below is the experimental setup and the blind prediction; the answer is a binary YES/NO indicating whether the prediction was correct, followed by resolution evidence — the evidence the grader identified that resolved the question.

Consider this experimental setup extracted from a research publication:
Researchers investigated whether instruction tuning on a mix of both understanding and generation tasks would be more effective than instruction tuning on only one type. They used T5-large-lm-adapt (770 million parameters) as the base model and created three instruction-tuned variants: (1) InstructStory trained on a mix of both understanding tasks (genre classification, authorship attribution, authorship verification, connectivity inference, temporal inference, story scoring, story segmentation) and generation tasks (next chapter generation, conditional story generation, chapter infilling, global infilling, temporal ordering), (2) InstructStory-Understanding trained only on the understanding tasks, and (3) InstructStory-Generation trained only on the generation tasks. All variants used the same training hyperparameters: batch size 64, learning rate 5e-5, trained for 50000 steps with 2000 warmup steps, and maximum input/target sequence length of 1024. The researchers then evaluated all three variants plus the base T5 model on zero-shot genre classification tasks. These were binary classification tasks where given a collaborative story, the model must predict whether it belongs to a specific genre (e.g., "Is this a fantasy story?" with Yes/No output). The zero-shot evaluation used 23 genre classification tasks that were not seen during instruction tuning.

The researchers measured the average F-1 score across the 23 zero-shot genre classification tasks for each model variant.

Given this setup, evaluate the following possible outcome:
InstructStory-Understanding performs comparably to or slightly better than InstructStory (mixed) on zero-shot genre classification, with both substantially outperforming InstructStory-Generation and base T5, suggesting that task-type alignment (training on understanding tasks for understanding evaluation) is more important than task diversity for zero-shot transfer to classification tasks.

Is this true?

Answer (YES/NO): NO